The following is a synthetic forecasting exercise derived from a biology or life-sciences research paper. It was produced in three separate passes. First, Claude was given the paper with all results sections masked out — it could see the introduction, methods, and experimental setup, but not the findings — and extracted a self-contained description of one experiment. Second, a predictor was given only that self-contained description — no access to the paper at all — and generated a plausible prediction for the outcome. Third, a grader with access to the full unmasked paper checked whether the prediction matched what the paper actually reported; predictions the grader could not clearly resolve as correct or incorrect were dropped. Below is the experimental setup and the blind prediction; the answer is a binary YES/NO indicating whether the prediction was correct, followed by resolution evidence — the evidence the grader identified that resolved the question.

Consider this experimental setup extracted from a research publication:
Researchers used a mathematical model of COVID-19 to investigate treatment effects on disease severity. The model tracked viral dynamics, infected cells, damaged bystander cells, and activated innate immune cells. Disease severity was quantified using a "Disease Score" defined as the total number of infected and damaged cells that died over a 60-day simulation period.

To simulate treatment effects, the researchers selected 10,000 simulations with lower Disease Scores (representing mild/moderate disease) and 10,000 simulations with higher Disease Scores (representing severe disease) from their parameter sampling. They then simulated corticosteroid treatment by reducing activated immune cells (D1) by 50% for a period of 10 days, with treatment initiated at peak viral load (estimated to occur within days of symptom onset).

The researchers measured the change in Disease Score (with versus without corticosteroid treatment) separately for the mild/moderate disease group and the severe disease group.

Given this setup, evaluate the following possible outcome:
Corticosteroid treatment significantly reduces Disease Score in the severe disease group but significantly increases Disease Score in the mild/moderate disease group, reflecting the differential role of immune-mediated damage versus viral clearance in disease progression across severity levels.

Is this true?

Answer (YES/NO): NO